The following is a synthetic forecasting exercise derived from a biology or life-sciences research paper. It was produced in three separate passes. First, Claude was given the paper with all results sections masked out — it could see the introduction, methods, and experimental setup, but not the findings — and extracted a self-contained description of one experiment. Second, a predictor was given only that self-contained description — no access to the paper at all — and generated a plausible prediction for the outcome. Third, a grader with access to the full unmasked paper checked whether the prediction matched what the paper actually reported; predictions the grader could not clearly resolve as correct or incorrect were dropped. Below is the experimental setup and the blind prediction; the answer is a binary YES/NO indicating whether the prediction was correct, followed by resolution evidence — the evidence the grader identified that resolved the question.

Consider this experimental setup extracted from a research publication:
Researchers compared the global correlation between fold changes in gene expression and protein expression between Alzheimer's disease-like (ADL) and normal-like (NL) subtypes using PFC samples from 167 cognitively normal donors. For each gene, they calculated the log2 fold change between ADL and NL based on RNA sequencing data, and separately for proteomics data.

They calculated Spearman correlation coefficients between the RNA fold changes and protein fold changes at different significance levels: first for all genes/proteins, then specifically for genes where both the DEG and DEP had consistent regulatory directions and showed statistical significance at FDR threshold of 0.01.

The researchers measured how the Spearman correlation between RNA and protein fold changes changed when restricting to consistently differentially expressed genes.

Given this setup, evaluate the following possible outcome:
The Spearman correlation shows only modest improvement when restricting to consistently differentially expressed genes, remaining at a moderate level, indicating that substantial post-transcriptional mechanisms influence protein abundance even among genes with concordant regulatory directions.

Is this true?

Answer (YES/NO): NO